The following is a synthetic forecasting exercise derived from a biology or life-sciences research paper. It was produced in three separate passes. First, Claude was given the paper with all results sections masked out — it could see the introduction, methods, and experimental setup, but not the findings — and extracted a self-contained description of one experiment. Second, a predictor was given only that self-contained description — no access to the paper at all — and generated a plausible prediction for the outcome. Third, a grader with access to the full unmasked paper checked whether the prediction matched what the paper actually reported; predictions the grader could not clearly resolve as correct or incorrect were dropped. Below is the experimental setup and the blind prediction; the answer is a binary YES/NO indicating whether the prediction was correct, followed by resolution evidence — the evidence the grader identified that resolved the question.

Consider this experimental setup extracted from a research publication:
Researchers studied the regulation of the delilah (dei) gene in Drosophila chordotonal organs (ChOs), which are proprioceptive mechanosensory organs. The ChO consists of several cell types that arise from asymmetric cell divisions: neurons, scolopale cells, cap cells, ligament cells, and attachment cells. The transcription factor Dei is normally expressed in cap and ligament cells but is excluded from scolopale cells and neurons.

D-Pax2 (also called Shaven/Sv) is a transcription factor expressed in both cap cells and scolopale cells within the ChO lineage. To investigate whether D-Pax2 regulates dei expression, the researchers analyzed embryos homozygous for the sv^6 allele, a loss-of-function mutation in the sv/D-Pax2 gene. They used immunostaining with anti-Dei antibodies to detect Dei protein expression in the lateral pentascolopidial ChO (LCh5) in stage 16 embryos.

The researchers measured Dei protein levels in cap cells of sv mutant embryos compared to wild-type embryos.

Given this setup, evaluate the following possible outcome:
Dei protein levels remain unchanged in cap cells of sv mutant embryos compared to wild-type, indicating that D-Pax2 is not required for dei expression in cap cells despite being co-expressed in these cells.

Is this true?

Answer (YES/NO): NO